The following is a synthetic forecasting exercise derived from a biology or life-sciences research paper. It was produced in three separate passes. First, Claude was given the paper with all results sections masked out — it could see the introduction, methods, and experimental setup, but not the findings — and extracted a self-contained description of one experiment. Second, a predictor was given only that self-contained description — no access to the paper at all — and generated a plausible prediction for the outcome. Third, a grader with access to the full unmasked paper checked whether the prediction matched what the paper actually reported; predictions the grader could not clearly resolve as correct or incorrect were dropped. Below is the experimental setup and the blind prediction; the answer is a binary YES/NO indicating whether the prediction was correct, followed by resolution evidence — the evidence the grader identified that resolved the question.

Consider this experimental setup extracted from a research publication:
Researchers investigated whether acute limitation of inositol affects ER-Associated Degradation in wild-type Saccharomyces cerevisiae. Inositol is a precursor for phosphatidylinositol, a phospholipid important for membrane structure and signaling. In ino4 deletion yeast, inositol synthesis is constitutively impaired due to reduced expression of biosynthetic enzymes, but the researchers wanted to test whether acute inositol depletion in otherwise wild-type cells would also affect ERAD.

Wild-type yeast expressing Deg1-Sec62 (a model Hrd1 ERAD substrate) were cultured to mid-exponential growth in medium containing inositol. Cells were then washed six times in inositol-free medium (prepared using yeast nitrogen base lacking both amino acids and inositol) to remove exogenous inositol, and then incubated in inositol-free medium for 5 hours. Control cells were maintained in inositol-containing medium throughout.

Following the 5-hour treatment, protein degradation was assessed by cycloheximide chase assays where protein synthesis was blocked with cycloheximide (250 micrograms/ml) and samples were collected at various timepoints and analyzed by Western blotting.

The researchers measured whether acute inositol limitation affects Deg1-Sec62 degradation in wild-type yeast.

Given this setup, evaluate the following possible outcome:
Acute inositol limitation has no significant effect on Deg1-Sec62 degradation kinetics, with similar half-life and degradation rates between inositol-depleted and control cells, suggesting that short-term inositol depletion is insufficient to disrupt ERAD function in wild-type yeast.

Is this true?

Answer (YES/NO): YES